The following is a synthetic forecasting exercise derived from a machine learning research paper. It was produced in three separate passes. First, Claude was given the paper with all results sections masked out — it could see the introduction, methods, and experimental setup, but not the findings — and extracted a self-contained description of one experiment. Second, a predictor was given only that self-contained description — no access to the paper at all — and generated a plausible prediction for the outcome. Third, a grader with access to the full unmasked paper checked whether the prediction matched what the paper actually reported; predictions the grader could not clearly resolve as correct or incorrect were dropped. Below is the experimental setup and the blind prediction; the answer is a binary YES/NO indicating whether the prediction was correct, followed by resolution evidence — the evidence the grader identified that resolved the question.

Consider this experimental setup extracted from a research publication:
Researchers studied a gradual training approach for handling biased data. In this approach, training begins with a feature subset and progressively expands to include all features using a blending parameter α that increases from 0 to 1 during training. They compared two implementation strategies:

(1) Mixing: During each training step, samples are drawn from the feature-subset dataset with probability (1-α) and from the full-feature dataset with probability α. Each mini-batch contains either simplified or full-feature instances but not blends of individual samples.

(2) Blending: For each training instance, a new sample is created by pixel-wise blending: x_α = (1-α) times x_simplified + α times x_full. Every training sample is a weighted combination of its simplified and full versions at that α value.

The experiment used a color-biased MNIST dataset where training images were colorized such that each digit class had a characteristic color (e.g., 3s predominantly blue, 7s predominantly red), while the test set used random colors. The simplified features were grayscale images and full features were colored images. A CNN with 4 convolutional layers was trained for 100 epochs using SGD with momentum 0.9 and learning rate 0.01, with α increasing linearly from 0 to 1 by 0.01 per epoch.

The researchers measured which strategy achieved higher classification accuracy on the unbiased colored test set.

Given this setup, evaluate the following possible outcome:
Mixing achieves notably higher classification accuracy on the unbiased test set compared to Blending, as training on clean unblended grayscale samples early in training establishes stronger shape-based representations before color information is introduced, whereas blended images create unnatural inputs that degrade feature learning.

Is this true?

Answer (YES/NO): YES